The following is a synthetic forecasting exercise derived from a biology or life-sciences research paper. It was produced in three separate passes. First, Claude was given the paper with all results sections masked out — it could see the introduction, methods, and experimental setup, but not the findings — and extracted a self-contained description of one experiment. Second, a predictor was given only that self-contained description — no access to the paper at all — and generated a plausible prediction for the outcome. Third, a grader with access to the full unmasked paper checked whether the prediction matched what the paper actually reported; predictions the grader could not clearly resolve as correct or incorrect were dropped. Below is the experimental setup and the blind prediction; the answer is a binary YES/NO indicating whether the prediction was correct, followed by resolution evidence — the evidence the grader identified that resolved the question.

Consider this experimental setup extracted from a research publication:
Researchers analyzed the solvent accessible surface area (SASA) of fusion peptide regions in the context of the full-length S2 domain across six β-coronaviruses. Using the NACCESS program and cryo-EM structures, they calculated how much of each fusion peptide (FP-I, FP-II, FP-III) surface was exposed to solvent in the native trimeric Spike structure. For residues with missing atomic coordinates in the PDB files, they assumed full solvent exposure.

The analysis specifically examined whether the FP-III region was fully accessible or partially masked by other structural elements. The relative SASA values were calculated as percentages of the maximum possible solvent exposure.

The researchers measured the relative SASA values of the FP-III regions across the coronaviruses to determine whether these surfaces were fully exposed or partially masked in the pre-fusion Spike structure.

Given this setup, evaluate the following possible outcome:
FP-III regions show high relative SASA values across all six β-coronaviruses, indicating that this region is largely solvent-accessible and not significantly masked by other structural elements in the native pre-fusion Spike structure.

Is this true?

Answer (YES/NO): NO